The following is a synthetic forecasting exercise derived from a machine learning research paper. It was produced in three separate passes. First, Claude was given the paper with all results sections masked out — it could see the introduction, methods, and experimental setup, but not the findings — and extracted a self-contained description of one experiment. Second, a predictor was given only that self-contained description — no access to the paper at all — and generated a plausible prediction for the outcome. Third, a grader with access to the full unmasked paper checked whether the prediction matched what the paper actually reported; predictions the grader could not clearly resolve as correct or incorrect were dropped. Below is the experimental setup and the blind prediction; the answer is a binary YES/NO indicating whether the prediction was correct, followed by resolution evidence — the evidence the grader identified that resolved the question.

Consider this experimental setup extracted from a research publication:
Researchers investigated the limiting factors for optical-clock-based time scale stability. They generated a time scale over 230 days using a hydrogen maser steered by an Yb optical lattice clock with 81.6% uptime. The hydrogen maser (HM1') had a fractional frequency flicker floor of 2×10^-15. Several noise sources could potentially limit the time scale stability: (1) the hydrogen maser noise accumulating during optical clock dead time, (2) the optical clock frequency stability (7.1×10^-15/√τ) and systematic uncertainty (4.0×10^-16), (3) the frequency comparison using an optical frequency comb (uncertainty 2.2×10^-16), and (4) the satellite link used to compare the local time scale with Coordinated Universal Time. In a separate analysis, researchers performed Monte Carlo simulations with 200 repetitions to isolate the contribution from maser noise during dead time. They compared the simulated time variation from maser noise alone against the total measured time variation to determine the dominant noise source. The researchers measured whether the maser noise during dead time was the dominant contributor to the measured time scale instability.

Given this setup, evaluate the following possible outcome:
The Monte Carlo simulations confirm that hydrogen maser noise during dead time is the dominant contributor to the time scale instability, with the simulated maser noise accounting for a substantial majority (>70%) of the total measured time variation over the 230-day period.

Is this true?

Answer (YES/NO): NO